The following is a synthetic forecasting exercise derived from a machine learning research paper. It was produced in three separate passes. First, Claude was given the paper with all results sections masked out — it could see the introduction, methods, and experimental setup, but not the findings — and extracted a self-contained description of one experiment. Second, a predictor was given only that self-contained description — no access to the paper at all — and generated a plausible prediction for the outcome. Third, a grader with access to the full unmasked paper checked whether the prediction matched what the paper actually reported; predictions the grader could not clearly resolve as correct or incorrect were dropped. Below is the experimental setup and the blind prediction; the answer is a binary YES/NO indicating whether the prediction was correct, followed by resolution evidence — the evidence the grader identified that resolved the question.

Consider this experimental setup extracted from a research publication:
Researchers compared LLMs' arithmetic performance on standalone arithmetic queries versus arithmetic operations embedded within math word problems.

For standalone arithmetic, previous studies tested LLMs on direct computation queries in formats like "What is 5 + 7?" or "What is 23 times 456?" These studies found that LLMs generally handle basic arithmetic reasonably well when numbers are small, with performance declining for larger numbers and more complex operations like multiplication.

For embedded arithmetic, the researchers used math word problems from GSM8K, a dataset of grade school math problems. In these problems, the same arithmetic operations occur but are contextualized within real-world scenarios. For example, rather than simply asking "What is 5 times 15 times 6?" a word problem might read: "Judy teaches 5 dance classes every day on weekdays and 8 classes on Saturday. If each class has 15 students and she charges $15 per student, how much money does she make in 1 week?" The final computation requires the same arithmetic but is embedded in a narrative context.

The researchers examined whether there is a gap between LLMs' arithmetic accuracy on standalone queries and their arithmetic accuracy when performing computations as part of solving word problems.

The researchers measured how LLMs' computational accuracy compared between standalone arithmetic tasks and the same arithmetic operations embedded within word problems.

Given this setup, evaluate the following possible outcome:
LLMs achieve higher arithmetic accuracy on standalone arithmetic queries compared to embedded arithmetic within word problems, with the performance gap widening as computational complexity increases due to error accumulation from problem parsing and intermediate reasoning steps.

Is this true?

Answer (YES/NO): NO